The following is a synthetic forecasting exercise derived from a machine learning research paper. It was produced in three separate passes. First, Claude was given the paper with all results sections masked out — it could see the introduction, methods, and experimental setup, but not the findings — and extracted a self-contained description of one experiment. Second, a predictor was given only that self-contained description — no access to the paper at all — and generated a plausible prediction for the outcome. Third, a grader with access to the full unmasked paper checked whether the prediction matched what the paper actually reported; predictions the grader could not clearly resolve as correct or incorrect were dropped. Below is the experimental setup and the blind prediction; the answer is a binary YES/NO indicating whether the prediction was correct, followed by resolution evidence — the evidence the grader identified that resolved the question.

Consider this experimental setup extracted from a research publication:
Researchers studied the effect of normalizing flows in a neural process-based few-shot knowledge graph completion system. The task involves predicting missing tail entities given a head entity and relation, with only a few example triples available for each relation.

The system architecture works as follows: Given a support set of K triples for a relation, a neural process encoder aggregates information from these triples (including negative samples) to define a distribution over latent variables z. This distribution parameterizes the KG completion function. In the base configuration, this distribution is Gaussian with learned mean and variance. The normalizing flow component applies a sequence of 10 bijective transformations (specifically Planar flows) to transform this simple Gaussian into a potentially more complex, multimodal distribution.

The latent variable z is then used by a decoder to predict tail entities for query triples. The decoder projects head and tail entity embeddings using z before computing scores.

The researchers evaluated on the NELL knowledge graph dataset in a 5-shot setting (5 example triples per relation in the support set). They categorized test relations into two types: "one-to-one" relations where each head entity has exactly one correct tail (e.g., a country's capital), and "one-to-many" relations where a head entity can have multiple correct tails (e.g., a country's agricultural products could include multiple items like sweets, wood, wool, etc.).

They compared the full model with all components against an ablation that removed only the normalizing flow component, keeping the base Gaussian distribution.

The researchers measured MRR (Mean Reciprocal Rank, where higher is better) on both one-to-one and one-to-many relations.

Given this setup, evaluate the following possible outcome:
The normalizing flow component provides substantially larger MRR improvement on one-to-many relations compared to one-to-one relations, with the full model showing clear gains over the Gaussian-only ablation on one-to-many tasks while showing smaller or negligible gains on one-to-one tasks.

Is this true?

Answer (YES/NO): NO